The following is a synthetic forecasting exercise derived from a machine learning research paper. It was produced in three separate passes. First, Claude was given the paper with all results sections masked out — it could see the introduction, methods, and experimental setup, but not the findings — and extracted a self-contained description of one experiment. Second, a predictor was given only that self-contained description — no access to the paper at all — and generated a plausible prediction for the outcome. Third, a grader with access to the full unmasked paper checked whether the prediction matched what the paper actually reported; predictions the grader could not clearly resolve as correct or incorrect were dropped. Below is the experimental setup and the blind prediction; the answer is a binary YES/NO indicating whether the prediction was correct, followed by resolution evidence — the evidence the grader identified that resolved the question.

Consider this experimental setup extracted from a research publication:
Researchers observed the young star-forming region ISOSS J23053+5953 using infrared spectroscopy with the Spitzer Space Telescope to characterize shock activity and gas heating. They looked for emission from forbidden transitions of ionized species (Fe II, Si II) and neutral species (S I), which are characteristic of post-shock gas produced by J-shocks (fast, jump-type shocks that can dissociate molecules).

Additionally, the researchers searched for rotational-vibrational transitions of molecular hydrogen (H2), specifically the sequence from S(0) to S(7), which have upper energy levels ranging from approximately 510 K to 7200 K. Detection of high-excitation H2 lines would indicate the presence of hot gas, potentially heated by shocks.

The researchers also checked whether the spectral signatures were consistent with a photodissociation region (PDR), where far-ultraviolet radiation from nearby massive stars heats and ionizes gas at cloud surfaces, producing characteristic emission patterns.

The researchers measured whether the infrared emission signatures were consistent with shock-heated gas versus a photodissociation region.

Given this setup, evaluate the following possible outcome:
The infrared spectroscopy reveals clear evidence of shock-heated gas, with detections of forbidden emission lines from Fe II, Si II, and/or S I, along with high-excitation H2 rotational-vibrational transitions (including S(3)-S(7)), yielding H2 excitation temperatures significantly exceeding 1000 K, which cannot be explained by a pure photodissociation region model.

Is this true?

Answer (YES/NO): YES